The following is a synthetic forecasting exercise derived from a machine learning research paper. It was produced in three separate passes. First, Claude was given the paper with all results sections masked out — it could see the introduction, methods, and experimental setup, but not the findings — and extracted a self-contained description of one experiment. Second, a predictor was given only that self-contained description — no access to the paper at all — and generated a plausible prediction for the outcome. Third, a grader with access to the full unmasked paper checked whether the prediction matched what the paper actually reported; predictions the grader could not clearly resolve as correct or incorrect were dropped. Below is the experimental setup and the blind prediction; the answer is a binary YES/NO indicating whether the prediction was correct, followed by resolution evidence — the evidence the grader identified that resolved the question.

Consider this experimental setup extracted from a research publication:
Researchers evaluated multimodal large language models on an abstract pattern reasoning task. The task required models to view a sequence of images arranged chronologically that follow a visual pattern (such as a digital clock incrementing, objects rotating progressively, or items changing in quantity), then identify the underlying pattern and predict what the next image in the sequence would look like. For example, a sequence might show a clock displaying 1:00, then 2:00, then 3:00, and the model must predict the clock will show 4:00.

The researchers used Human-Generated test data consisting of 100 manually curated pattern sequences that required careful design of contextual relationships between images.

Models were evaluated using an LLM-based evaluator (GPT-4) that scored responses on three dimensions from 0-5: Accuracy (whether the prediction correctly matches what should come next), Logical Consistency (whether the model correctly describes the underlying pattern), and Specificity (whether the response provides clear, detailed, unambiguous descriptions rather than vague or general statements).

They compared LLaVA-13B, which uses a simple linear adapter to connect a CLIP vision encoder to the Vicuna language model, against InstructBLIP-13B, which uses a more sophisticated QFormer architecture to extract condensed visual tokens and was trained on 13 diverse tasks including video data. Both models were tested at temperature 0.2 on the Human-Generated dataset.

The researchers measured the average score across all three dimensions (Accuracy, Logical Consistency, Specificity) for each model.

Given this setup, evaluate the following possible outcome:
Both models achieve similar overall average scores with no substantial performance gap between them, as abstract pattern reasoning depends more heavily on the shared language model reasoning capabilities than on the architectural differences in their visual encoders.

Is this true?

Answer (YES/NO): NO